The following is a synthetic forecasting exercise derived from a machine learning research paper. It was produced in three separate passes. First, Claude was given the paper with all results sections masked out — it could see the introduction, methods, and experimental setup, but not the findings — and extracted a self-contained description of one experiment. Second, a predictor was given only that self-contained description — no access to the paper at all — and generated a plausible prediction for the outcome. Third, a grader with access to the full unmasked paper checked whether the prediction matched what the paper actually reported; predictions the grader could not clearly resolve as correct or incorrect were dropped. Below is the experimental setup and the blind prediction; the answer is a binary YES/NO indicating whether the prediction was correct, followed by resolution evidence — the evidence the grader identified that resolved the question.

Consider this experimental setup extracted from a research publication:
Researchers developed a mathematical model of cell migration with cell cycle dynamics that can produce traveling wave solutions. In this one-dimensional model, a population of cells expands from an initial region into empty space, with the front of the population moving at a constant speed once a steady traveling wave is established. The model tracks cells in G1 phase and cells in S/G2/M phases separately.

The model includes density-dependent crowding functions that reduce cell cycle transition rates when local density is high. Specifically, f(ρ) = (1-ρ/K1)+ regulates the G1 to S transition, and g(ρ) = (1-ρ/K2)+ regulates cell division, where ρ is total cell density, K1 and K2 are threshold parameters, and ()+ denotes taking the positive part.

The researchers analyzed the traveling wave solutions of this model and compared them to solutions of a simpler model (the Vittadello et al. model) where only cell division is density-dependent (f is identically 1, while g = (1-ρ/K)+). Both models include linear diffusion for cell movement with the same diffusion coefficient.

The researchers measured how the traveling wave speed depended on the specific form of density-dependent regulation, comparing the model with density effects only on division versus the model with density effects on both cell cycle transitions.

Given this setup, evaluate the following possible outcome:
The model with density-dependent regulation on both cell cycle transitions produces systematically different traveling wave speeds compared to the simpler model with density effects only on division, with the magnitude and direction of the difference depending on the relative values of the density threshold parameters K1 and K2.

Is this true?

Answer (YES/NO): NO